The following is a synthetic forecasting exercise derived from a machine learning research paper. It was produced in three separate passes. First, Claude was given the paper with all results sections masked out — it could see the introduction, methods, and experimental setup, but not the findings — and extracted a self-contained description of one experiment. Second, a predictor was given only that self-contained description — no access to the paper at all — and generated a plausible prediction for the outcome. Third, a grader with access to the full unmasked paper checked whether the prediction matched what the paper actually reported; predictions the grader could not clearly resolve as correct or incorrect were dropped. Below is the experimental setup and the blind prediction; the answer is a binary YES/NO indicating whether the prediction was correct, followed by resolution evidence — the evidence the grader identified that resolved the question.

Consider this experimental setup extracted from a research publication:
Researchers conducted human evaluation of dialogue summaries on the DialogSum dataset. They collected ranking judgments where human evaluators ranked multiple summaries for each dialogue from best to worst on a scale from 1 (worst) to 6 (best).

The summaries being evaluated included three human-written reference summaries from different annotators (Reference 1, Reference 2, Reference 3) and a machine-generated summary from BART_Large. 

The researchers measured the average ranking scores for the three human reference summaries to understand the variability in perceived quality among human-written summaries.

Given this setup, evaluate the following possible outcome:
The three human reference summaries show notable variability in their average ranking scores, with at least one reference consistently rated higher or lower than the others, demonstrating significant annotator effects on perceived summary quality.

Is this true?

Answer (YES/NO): NO